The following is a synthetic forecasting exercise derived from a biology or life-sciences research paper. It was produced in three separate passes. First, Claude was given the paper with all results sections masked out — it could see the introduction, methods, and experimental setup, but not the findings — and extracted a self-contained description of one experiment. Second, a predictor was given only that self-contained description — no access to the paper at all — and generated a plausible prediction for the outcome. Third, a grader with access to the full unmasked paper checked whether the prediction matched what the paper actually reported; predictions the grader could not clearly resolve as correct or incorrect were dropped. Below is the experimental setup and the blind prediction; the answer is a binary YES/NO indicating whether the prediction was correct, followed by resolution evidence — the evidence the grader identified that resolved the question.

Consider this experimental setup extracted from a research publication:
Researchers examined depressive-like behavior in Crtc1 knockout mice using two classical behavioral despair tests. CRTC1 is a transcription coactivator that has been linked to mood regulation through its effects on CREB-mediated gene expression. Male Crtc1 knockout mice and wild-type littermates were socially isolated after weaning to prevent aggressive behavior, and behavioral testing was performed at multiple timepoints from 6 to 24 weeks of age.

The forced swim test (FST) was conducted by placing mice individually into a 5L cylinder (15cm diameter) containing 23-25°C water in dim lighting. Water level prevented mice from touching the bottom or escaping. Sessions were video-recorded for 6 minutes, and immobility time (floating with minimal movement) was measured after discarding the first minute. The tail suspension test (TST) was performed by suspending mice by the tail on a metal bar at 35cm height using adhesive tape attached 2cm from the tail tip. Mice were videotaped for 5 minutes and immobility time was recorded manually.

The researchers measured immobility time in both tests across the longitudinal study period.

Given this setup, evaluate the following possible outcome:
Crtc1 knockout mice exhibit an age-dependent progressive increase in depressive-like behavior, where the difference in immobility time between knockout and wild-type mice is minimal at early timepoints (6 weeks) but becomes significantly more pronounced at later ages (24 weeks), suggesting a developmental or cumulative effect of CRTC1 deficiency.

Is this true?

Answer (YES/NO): NO